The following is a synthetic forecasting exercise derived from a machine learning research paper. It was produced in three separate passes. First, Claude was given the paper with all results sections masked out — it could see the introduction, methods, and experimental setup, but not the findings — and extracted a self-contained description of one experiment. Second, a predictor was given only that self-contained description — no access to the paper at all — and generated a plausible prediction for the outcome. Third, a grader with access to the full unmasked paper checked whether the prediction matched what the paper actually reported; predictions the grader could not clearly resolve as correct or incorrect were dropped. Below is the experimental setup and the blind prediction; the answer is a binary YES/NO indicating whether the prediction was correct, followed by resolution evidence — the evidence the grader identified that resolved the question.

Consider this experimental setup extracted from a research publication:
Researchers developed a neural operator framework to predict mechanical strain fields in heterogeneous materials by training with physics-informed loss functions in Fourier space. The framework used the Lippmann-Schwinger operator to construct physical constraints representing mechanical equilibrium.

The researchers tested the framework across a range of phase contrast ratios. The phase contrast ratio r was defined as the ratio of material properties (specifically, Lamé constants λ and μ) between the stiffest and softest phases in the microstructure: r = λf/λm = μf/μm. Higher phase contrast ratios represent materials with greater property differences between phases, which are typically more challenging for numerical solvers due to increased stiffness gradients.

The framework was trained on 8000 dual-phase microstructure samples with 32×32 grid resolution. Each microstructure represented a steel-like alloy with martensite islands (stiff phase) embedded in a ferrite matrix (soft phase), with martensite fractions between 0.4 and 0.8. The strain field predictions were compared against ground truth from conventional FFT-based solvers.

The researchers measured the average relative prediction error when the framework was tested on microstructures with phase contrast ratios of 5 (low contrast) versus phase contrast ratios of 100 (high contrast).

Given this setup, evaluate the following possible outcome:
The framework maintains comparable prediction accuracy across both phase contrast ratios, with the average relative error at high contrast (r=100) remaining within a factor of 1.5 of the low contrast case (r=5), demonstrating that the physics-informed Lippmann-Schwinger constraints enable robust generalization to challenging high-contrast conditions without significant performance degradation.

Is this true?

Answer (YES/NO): NO